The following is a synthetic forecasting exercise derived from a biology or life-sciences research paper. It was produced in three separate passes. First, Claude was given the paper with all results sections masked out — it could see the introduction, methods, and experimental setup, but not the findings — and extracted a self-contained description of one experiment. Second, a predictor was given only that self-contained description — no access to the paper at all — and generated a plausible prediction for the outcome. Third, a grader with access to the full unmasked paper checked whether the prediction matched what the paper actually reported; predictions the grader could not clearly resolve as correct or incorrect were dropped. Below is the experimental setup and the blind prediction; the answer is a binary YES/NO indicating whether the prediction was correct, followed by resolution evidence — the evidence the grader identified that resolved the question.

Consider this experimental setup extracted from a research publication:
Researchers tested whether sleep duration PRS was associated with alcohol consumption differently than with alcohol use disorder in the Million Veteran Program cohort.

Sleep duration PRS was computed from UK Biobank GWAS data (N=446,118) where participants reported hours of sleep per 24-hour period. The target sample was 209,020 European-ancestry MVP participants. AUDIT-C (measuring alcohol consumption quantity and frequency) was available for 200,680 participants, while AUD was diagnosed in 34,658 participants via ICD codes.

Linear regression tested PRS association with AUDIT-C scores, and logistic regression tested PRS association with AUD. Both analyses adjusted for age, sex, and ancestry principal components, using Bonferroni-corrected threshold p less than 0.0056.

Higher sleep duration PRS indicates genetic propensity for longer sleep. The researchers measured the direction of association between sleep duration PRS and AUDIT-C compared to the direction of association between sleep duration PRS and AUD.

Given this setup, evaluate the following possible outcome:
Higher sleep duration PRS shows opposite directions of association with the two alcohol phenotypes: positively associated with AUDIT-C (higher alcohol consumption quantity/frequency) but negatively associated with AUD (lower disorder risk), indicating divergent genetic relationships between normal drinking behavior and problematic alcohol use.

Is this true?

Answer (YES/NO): NO